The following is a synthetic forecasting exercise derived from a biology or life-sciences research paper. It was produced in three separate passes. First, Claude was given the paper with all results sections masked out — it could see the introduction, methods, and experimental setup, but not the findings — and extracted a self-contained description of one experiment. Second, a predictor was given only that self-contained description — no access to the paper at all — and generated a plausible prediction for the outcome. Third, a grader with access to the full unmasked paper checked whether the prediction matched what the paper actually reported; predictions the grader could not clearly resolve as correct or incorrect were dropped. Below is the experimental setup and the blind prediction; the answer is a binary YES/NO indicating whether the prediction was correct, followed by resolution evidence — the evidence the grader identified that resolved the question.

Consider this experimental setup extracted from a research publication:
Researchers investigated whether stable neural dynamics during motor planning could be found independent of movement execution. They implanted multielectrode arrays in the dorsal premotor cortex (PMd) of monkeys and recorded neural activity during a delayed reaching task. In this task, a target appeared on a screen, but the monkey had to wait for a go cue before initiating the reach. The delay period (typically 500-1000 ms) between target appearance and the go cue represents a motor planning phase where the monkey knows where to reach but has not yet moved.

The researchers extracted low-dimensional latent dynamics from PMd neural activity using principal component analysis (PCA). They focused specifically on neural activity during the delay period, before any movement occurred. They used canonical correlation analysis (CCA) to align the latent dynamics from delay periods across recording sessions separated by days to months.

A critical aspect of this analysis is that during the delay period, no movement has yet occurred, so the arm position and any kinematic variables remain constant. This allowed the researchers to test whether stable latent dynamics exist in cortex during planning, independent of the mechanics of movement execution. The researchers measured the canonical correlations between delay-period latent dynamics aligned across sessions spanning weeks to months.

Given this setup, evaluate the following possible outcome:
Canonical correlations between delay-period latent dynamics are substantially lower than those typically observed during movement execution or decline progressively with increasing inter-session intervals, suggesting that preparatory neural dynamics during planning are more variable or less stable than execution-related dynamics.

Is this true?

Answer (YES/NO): NO